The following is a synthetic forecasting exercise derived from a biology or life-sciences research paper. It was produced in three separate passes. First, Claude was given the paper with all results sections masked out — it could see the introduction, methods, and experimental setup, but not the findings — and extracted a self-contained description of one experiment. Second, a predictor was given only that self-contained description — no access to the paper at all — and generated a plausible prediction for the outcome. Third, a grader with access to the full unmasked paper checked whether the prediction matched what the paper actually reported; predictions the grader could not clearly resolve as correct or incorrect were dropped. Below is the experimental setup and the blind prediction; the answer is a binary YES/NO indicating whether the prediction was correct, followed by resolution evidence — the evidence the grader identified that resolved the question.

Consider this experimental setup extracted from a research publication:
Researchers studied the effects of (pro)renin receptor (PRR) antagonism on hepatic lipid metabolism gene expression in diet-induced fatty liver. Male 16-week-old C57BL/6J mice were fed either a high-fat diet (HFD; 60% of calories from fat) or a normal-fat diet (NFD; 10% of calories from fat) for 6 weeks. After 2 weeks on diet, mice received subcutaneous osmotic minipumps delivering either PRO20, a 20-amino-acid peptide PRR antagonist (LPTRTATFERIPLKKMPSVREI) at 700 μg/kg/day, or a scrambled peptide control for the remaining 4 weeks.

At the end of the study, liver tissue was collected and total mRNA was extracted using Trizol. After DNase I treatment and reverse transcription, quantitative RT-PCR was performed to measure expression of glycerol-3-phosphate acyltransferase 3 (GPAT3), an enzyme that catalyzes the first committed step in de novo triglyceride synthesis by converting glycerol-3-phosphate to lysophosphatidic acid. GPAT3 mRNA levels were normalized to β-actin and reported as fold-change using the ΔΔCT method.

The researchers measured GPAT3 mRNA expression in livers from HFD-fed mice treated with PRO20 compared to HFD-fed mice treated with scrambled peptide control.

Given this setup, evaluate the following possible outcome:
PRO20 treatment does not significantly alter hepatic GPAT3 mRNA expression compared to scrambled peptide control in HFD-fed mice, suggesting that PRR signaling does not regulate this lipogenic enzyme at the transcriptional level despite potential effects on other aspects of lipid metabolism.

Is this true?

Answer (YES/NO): NO